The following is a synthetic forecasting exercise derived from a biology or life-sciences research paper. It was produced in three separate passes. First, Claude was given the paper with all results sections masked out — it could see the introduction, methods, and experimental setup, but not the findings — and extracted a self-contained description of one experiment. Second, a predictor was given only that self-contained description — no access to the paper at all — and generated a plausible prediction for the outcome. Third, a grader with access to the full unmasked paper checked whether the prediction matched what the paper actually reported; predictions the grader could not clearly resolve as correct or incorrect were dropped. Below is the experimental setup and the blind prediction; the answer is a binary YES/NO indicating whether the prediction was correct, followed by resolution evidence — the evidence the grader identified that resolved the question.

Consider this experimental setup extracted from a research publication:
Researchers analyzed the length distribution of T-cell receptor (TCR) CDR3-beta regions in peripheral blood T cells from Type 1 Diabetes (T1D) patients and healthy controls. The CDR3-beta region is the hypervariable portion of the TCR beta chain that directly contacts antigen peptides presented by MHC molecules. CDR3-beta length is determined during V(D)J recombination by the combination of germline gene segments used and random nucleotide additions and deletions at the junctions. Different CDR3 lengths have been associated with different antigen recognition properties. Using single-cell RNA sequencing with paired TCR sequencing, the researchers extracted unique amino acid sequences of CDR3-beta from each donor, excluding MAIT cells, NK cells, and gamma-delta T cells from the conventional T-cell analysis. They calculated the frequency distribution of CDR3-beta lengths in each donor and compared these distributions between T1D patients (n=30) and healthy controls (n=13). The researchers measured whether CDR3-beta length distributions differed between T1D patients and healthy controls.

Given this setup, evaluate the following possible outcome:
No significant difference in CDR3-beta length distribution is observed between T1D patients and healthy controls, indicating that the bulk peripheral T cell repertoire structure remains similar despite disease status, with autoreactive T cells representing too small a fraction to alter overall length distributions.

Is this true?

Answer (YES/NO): YES